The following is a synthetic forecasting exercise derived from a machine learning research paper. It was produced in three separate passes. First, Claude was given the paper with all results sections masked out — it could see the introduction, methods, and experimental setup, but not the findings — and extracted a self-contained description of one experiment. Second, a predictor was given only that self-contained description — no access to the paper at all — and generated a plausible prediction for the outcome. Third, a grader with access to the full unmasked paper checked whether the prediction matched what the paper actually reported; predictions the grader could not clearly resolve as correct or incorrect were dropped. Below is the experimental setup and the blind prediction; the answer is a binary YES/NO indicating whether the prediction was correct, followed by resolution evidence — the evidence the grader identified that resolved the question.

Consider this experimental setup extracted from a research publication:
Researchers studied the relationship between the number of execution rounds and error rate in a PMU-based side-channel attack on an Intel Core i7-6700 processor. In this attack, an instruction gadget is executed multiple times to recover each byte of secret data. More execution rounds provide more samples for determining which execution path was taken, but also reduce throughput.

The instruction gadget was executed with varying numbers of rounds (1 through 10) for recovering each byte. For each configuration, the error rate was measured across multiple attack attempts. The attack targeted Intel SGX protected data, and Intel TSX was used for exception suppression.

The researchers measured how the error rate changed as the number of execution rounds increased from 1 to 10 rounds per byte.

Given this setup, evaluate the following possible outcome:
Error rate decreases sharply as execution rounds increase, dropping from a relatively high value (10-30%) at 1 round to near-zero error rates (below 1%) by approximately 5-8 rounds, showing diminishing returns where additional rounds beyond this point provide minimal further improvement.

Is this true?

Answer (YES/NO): NO